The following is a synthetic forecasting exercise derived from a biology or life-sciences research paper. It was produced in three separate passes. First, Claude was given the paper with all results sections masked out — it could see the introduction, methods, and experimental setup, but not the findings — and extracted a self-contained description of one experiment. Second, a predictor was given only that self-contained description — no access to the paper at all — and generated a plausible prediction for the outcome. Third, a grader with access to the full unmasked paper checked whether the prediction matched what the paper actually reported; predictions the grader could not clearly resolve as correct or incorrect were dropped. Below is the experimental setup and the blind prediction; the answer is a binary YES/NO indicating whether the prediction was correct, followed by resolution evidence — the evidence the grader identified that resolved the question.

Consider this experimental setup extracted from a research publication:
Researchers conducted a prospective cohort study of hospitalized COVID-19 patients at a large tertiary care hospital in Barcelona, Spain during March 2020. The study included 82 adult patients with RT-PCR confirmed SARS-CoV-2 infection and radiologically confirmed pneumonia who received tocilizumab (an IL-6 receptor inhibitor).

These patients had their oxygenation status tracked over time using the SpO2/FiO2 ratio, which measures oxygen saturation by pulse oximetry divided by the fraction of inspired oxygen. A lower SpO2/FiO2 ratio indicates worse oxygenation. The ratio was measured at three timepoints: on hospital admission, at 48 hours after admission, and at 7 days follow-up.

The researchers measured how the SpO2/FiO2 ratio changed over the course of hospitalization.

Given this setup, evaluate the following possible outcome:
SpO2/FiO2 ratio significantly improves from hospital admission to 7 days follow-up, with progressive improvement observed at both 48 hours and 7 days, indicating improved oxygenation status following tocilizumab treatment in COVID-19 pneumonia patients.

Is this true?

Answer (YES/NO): NO